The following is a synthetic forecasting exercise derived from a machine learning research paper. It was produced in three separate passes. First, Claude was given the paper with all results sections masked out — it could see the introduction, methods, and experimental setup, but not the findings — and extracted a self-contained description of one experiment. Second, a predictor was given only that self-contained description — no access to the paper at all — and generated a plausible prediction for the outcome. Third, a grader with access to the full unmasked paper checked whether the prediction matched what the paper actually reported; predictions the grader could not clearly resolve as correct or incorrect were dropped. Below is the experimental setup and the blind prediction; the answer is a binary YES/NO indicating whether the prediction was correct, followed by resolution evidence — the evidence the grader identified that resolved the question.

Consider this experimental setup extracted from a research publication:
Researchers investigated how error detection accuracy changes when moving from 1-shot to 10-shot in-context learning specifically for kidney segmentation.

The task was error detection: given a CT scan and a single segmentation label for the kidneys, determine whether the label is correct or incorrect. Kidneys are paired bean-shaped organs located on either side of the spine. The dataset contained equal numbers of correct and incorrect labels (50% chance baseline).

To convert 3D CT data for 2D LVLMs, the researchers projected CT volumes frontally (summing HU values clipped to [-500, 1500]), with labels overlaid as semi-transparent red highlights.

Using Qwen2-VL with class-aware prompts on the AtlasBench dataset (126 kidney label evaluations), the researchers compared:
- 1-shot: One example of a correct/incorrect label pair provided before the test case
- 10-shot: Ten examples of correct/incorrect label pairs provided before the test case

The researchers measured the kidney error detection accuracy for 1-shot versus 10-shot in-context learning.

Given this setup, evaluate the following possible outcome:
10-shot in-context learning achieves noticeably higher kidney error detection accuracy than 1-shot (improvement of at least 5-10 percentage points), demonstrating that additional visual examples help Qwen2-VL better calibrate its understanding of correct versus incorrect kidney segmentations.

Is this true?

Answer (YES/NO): NO